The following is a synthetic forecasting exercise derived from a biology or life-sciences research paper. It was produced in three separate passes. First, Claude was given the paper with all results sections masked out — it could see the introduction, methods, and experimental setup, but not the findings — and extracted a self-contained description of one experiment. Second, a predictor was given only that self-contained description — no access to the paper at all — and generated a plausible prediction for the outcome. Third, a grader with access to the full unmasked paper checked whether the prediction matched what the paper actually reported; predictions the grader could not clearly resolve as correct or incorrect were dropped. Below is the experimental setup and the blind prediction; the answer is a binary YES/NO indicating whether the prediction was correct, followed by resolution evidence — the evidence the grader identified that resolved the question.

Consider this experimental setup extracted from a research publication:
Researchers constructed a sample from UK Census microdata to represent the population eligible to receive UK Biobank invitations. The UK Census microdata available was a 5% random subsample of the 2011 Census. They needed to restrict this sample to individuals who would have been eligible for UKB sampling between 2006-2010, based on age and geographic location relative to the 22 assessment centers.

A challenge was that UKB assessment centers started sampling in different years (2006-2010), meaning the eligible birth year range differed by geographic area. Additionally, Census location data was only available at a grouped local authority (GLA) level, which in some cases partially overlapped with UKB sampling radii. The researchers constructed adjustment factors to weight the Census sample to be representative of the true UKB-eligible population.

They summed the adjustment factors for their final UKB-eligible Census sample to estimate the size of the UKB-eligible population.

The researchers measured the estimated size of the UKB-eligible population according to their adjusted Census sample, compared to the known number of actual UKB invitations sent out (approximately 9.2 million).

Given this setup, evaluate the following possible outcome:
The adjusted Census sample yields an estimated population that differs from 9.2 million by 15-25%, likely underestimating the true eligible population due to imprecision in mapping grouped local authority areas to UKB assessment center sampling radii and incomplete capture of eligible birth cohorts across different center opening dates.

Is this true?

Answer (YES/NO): NO